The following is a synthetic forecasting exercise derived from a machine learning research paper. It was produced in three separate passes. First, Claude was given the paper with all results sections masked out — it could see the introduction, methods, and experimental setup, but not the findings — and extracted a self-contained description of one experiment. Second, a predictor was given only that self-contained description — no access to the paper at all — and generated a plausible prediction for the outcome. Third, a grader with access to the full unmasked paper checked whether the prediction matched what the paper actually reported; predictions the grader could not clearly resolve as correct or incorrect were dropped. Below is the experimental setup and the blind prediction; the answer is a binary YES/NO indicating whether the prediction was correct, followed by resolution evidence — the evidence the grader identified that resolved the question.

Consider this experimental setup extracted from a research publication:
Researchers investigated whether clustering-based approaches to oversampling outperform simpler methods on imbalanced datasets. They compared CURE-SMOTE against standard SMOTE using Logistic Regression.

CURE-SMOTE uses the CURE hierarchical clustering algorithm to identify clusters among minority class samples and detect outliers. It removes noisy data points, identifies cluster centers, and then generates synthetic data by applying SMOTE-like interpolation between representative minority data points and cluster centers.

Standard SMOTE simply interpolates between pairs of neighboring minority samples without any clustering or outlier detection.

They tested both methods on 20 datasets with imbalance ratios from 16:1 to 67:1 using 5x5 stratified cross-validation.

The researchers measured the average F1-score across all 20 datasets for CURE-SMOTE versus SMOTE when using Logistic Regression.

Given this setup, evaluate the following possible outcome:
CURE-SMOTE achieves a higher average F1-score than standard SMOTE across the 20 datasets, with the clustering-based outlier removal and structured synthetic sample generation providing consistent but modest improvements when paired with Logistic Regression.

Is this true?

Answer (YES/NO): YES